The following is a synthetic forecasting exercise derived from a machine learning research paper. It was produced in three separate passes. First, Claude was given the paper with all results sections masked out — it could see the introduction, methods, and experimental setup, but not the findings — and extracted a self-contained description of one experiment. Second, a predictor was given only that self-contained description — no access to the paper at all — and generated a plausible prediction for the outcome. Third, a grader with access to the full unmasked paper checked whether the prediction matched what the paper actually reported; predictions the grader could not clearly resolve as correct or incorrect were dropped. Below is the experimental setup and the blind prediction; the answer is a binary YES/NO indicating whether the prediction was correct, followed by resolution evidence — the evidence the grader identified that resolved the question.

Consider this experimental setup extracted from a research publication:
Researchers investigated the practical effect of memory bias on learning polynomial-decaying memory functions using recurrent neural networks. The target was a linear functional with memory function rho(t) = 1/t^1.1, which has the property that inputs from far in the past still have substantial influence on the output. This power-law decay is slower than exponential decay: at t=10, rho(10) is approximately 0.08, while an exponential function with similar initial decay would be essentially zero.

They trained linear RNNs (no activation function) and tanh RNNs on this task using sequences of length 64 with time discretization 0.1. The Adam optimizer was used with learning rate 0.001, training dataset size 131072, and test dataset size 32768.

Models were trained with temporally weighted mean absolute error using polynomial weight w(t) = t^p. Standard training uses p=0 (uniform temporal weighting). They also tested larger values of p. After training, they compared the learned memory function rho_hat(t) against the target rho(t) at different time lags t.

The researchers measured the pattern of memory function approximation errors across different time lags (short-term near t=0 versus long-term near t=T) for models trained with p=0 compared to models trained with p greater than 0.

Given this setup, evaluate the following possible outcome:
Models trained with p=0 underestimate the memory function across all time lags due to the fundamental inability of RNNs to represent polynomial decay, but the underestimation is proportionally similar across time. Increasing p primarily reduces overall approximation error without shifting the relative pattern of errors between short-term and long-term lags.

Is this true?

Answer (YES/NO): NO